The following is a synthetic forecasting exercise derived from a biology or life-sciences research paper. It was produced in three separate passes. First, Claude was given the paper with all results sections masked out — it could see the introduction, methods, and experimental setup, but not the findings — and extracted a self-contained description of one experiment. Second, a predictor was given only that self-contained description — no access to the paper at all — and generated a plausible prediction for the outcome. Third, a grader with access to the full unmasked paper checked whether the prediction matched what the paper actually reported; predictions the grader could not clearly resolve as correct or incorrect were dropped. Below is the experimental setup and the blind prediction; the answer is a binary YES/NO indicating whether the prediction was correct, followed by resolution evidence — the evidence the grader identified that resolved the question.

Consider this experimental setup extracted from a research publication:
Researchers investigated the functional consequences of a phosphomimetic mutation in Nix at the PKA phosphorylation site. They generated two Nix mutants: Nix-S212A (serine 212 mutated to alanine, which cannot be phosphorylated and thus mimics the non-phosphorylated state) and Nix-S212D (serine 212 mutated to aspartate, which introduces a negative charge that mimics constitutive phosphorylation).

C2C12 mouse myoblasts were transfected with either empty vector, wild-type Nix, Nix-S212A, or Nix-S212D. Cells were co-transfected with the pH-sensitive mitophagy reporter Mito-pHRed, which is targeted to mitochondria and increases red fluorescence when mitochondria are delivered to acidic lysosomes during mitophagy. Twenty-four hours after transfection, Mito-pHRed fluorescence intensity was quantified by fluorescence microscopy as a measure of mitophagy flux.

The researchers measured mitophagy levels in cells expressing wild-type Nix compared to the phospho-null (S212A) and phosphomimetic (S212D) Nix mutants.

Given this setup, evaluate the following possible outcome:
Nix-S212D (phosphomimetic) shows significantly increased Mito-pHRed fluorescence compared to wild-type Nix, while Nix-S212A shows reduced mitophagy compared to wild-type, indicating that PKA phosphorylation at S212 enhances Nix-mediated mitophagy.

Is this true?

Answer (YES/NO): NO